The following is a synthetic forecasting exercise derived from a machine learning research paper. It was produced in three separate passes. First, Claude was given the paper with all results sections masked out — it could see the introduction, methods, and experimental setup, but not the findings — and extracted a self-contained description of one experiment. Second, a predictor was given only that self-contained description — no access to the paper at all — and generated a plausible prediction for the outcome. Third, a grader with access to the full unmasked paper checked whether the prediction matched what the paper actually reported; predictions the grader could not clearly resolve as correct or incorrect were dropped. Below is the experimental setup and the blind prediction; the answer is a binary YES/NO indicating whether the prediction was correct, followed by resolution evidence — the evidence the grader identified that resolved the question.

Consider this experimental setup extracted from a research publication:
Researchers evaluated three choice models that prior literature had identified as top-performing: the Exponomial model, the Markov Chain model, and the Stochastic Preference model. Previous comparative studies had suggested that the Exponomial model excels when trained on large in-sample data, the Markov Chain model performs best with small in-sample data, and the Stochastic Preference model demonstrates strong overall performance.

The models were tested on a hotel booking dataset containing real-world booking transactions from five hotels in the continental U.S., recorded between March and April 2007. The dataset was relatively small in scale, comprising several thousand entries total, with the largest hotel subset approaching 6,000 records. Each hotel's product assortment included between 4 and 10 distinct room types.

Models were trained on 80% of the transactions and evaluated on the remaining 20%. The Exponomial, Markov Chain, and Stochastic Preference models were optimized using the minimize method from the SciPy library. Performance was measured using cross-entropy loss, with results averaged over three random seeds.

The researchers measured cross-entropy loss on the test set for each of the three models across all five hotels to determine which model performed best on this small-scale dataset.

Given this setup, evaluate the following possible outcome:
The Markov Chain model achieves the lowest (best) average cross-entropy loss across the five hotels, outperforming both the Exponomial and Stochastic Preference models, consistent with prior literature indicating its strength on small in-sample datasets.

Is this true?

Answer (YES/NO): YES